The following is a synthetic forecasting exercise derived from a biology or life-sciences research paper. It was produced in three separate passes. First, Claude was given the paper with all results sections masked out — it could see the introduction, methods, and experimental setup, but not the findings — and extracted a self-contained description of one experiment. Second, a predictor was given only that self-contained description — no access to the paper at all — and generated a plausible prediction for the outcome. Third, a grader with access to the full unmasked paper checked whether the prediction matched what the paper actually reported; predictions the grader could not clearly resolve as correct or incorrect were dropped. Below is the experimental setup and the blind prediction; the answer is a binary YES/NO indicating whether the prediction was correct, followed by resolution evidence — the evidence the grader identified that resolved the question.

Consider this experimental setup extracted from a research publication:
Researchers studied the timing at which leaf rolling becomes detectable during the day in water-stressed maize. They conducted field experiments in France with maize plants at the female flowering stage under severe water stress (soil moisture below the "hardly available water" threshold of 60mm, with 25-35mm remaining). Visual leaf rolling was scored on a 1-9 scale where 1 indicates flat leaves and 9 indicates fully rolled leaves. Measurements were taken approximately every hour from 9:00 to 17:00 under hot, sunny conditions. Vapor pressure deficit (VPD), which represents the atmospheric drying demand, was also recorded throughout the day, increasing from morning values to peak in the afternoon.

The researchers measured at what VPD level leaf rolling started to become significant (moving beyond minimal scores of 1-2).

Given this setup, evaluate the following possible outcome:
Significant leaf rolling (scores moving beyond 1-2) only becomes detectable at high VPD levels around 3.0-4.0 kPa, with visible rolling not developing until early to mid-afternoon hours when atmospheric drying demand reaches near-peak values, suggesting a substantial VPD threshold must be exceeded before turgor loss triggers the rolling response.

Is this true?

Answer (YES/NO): NO